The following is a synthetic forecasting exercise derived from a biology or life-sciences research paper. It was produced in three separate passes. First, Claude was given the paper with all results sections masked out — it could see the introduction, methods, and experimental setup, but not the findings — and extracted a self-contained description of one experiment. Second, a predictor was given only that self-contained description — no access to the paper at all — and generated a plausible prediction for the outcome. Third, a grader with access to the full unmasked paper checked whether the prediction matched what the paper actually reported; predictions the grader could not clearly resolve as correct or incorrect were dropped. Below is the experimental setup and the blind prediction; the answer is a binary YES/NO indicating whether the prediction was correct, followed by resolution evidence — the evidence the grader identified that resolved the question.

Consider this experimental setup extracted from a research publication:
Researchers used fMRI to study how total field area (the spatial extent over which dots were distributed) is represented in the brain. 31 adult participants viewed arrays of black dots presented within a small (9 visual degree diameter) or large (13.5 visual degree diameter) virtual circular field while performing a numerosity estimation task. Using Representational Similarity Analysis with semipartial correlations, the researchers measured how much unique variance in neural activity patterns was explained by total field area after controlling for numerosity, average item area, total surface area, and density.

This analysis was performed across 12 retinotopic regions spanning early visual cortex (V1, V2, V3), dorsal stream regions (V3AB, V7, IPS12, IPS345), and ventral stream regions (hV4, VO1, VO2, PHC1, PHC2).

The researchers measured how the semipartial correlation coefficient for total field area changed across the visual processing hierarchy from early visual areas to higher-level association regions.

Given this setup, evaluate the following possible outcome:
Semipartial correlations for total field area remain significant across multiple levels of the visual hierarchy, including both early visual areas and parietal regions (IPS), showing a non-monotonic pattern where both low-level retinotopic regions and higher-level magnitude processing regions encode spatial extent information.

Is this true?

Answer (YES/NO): NO